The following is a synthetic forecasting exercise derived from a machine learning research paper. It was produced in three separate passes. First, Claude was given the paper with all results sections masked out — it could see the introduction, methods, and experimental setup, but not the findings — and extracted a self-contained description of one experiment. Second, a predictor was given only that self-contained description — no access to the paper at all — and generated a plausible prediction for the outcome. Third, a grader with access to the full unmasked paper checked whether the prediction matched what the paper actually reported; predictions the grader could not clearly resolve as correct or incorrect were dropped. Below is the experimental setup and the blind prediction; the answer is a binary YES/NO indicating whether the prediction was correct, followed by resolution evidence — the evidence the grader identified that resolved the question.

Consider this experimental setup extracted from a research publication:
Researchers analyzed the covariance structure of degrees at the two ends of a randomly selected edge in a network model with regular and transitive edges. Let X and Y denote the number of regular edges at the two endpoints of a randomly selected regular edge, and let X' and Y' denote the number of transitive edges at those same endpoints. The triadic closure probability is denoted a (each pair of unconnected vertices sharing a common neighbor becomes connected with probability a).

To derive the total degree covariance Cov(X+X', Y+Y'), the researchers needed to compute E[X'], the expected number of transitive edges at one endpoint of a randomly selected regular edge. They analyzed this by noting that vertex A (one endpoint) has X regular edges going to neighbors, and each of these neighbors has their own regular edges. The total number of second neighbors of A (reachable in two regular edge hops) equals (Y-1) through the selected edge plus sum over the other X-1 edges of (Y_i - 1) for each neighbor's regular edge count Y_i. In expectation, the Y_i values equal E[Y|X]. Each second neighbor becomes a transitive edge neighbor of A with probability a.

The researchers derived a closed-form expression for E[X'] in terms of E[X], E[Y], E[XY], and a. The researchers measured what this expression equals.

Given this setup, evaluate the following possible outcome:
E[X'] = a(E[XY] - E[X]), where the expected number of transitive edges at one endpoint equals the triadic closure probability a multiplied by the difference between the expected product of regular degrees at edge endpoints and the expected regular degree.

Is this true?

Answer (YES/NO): YES